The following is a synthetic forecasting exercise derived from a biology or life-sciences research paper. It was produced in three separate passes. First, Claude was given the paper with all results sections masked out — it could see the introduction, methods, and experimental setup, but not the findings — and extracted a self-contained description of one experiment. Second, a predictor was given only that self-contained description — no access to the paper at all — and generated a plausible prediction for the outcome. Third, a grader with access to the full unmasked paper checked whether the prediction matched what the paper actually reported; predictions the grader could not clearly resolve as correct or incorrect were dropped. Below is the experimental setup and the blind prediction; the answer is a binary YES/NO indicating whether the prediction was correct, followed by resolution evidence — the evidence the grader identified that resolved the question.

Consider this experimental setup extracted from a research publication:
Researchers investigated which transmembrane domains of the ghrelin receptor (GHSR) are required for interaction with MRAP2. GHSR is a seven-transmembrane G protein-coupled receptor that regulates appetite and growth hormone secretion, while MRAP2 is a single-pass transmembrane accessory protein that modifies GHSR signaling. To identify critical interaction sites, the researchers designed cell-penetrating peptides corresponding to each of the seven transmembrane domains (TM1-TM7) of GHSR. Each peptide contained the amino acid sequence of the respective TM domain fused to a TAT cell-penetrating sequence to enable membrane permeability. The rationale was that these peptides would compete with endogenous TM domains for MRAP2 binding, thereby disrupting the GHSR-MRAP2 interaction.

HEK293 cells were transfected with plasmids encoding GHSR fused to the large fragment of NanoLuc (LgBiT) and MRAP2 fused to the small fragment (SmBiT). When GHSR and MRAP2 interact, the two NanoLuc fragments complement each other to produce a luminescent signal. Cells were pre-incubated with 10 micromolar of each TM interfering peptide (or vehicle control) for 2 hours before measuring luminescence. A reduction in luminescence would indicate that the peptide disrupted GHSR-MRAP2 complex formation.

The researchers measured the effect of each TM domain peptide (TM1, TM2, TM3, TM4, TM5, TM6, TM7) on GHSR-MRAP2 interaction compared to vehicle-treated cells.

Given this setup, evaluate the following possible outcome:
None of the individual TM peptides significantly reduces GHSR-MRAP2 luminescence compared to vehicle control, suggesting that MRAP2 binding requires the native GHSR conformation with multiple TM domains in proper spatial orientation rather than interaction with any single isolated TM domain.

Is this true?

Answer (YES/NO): NO